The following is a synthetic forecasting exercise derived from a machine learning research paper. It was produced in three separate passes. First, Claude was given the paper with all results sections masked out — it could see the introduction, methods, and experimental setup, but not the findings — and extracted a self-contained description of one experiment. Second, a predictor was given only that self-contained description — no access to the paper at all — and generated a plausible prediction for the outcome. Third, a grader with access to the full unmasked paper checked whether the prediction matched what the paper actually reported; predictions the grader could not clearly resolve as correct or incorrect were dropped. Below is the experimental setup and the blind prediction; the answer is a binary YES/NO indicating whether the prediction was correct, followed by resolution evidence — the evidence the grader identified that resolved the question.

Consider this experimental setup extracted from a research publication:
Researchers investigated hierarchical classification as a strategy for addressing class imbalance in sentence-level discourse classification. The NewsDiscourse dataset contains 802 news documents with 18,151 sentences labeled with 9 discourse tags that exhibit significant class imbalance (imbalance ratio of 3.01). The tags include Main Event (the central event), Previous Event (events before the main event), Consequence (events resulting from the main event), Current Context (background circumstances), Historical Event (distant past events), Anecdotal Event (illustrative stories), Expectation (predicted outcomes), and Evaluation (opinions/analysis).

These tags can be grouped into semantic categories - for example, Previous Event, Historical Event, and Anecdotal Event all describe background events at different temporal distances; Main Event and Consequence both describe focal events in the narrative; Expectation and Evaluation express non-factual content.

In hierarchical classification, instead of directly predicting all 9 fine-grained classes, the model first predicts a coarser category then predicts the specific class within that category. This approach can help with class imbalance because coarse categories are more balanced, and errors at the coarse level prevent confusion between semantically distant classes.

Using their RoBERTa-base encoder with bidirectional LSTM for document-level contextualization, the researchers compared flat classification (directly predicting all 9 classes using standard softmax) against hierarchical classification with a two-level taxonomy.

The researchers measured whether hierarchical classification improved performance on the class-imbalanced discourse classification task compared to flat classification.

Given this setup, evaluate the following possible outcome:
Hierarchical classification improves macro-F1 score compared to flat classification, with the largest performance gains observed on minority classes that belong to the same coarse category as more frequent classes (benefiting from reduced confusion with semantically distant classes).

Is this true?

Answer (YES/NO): NO